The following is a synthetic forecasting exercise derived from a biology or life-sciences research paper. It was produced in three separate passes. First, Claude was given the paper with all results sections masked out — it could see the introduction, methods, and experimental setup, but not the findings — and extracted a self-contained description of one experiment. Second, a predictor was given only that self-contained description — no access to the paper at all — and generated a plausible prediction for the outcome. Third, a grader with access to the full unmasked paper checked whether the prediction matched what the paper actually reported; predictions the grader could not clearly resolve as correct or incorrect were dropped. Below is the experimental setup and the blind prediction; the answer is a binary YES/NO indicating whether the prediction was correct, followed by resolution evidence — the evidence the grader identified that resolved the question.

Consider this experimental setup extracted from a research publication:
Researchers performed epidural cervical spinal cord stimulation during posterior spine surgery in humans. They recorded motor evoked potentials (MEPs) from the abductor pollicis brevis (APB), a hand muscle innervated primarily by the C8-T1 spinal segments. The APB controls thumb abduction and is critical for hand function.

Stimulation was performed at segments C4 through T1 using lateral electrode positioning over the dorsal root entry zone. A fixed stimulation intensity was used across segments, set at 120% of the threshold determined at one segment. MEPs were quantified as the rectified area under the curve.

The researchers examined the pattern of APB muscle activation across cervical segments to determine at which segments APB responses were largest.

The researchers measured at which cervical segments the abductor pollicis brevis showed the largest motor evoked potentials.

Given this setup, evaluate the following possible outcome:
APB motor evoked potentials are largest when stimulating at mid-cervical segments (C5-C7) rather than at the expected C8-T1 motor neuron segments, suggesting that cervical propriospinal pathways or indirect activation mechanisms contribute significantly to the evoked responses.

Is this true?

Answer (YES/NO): NO